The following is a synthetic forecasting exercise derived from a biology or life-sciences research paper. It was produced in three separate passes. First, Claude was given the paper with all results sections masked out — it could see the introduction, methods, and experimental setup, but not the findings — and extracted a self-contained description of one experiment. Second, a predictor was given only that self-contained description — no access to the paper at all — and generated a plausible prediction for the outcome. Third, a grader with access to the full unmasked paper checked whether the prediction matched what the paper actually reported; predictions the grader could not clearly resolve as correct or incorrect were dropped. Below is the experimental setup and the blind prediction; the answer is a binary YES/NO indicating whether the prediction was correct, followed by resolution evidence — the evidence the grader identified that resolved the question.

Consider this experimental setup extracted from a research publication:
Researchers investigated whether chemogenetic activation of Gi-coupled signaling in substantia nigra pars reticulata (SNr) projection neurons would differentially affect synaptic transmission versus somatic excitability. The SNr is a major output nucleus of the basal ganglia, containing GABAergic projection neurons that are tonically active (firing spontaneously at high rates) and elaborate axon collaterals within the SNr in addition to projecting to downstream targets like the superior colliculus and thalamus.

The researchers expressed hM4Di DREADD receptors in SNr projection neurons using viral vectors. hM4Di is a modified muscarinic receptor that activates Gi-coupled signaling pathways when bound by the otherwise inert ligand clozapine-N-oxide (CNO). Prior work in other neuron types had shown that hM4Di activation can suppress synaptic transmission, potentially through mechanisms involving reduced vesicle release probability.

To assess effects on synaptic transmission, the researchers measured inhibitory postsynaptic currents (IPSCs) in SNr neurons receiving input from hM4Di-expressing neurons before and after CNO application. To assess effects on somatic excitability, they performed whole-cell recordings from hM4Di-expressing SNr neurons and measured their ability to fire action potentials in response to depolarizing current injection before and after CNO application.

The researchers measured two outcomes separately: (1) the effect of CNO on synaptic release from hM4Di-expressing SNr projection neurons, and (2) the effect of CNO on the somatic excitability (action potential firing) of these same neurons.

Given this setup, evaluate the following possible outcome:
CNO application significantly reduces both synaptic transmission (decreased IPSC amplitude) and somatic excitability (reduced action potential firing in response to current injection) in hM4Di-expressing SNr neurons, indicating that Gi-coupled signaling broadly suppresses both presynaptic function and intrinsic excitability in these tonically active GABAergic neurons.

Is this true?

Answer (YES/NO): NO